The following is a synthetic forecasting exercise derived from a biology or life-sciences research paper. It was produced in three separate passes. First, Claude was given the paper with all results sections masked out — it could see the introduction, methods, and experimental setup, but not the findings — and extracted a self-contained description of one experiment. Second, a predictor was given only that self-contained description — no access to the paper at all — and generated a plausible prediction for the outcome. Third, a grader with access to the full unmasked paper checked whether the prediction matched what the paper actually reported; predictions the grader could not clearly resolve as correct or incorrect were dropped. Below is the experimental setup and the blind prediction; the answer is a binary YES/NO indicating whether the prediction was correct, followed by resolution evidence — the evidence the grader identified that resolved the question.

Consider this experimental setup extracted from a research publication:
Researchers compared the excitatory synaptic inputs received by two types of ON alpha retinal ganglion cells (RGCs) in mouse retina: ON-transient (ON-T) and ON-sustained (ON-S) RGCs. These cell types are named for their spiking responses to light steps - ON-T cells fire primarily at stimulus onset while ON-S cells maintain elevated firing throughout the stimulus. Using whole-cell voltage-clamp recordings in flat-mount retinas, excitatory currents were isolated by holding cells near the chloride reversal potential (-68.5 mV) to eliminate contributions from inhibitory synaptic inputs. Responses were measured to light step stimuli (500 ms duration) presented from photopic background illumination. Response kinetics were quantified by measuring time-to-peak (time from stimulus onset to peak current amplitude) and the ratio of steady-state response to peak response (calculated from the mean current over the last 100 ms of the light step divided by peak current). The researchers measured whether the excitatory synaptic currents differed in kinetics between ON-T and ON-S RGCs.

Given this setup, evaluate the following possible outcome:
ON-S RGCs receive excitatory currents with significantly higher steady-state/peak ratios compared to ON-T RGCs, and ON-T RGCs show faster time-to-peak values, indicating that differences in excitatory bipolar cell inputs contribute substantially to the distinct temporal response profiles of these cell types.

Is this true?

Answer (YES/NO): YES